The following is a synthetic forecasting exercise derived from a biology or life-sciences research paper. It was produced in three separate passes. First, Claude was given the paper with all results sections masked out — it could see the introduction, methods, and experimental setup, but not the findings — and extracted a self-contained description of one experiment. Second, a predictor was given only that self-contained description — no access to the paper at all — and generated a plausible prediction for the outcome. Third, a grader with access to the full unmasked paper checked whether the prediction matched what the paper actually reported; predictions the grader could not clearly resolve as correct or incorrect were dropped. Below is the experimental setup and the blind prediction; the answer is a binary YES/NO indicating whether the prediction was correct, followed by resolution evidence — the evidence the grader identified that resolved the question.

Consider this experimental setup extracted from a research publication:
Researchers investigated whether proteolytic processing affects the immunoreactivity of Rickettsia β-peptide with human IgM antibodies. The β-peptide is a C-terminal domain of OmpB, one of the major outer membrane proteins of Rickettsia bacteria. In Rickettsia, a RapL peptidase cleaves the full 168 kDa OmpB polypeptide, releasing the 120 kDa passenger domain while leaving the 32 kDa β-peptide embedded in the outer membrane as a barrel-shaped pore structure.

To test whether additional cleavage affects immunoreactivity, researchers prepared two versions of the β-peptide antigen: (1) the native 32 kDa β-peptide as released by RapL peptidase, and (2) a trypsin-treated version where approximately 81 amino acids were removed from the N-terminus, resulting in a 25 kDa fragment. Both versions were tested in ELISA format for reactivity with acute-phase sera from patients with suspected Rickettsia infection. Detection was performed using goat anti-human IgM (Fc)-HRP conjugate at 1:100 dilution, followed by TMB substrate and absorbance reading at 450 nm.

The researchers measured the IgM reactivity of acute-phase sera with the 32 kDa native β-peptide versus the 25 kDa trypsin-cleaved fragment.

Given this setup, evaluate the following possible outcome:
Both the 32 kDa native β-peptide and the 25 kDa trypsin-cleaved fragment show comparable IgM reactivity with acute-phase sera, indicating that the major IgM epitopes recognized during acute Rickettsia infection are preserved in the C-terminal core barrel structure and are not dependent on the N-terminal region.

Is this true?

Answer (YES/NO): NO